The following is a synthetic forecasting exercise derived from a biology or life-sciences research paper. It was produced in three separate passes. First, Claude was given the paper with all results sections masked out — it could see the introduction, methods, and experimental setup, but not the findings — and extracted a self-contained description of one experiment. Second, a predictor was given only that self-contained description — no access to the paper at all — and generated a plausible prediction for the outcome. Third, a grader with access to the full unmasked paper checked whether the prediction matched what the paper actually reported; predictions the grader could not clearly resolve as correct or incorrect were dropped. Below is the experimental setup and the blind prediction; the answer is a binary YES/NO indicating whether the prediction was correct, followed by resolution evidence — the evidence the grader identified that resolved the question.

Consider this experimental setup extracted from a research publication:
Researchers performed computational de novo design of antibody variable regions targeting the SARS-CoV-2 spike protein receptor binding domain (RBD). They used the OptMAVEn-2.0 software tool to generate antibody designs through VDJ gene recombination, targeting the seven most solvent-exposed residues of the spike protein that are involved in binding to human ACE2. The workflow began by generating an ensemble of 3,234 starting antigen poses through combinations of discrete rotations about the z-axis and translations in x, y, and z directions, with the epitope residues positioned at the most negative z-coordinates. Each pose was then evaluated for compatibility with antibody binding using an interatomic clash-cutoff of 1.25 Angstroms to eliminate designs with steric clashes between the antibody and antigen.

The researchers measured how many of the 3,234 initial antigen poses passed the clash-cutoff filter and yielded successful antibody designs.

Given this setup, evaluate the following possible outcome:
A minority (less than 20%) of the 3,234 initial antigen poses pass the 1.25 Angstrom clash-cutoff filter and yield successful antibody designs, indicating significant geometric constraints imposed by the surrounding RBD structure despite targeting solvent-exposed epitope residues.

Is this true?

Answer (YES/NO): YES